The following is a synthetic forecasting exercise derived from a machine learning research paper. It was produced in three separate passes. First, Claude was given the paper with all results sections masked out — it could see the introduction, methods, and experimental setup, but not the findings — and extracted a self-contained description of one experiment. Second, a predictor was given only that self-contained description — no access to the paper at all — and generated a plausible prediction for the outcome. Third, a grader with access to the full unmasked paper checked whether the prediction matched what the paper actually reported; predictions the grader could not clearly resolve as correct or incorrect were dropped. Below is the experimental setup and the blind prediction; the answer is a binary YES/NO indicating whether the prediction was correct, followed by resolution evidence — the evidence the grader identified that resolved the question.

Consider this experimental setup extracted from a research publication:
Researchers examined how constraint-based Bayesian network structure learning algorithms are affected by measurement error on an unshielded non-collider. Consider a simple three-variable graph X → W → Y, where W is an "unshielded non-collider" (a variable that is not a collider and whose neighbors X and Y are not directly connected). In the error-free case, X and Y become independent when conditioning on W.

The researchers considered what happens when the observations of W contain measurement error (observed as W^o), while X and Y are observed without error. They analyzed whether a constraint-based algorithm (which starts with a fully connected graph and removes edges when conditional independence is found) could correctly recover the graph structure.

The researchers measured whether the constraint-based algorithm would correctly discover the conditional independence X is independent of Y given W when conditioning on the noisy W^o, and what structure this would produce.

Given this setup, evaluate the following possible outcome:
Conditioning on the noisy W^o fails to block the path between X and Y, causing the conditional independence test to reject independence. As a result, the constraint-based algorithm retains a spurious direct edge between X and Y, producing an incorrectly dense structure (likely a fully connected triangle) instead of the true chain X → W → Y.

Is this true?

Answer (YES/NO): YES